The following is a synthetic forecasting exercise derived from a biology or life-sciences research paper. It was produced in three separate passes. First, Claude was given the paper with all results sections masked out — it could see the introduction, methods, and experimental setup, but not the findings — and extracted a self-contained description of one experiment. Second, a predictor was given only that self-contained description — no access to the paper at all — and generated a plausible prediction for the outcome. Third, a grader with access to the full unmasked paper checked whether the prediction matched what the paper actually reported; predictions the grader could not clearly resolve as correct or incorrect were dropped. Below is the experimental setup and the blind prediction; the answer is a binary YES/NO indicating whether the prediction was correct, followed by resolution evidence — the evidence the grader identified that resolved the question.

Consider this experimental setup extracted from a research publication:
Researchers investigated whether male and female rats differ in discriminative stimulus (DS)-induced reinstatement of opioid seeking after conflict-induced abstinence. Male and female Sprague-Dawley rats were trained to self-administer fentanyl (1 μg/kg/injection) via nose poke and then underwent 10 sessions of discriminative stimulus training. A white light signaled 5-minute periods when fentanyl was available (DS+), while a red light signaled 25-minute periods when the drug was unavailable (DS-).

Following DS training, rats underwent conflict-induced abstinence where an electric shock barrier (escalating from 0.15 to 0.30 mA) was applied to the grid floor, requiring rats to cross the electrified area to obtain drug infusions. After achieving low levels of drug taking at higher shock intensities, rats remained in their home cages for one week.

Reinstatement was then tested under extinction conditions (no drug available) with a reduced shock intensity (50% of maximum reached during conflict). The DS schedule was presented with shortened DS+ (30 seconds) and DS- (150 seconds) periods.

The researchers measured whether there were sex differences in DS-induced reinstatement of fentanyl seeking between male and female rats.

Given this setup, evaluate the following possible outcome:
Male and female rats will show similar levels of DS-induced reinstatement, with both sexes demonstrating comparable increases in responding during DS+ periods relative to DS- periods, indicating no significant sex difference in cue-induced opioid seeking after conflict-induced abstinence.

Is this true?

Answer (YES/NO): YES